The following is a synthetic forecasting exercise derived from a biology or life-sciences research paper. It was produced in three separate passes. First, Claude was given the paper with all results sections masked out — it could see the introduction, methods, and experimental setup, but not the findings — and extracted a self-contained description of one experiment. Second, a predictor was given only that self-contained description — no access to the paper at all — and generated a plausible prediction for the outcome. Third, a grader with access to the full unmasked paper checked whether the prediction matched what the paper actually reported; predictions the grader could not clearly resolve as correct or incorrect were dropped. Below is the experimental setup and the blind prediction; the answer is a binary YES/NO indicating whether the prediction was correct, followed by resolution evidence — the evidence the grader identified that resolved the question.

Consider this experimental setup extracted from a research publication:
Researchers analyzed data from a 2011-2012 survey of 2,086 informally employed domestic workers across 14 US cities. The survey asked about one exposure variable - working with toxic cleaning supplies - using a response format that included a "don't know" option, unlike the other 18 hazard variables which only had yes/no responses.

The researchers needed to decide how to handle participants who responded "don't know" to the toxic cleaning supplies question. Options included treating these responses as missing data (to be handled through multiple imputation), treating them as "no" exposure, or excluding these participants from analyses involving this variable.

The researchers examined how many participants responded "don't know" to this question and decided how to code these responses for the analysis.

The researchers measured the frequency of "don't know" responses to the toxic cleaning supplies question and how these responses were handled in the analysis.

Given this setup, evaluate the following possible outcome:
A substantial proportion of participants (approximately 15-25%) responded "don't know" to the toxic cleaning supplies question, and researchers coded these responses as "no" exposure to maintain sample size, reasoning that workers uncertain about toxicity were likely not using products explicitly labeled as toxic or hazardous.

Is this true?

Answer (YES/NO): NO